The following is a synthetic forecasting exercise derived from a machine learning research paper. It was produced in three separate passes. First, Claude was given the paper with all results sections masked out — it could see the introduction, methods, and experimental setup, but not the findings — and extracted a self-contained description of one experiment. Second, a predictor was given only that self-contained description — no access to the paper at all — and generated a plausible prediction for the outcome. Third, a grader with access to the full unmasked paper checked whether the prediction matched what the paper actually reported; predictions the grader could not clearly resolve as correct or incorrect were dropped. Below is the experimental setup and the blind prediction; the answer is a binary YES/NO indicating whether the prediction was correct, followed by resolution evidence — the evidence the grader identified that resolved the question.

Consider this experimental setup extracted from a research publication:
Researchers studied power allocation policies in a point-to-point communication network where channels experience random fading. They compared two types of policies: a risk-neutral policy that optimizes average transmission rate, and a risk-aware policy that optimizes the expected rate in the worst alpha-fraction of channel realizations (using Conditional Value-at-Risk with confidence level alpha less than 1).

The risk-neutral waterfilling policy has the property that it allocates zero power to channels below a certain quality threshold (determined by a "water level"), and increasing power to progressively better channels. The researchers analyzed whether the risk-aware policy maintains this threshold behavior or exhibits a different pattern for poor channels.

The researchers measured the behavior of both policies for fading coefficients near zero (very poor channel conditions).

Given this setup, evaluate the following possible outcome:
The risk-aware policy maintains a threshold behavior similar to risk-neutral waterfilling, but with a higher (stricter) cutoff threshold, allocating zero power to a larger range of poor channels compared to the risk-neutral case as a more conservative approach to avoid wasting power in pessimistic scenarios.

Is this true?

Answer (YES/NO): NO